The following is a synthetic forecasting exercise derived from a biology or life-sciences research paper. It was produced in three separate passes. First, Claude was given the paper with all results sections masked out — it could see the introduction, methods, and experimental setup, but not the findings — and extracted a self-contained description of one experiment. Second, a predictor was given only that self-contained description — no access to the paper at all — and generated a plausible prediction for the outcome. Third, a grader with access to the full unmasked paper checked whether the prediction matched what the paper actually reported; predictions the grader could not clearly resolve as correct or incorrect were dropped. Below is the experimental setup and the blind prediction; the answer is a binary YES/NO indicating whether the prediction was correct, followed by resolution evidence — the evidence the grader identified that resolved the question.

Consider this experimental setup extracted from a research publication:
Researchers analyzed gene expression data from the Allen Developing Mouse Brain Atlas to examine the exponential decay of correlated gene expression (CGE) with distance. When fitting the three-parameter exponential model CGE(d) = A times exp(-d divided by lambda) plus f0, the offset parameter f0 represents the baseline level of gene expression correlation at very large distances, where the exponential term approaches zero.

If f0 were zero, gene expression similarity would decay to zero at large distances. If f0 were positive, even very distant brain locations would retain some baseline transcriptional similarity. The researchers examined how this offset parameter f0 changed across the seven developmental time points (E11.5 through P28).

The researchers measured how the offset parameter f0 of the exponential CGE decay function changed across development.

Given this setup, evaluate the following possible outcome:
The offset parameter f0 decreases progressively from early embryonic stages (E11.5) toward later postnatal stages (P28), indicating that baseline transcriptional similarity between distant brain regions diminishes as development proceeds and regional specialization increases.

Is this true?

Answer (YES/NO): YES